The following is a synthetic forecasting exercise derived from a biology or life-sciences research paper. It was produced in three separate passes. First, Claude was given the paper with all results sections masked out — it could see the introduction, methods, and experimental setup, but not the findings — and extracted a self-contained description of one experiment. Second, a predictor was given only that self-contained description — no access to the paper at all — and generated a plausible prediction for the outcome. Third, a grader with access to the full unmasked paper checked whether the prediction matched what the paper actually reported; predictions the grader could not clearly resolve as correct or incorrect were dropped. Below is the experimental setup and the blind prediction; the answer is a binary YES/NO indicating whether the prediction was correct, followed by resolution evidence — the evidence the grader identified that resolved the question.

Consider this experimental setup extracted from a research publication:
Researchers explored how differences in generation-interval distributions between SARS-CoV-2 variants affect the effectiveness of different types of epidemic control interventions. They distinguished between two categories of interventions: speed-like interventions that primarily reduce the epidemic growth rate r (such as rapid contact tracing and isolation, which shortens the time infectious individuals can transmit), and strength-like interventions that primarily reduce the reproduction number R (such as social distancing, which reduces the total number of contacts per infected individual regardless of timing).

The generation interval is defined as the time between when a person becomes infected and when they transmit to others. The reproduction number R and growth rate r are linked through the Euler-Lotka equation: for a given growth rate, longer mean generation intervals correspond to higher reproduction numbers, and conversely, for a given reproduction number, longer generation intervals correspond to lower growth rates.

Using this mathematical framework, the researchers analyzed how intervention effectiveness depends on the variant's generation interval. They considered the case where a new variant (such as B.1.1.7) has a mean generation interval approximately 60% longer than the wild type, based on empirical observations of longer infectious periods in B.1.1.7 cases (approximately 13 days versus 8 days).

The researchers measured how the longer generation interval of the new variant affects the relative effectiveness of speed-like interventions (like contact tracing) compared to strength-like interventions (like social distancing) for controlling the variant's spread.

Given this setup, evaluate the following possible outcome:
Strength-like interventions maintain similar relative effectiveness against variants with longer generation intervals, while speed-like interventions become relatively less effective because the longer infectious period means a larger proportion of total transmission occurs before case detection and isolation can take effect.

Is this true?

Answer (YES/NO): NO